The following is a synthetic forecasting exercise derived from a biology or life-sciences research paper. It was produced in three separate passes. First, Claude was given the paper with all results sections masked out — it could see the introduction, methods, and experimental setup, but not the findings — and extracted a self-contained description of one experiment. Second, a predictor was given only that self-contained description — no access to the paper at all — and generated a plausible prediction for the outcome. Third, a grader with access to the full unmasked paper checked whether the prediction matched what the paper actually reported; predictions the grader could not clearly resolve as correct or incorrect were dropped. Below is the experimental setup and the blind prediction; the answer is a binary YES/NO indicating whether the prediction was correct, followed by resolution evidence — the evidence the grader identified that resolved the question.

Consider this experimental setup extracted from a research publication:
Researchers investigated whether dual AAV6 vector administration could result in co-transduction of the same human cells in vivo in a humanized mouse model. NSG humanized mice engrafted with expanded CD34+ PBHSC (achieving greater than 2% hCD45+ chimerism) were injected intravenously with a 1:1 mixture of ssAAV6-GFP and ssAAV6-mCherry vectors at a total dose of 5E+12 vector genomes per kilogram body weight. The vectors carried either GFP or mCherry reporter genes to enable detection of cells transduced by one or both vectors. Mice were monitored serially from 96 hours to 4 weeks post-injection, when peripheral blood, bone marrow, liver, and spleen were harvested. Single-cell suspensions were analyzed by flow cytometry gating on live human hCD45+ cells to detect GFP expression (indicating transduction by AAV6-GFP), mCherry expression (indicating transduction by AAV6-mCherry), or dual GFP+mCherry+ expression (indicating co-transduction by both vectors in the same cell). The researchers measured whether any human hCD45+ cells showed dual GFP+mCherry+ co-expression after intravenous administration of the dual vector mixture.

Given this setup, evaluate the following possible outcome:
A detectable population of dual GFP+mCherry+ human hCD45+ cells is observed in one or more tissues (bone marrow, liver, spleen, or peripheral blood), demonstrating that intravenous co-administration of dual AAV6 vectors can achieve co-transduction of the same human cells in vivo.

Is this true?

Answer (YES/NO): YES